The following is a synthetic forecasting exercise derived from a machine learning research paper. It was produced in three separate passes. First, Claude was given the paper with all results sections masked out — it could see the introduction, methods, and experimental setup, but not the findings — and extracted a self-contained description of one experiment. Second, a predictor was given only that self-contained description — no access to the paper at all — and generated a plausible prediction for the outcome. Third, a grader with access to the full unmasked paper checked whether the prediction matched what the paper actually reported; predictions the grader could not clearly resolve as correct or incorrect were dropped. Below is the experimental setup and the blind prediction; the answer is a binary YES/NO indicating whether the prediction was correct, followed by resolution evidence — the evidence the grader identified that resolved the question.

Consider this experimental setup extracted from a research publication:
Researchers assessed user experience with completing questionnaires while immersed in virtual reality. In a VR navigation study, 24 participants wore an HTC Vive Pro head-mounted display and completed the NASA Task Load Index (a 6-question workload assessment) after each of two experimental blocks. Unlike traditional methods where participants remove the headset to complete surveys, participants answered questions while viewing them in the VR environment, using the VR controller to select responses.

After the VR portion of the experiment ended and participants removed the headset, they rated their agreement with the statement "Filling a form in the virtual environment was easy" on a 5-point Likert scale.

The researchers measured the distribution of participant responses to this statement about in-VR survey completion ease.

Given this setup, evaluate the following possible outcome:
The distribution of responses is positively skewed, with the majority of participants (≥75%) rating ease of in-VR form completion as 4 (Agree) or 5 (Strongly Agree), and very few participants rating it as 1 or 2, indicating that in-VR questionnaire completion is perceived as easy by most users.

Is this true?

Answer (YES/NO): NO